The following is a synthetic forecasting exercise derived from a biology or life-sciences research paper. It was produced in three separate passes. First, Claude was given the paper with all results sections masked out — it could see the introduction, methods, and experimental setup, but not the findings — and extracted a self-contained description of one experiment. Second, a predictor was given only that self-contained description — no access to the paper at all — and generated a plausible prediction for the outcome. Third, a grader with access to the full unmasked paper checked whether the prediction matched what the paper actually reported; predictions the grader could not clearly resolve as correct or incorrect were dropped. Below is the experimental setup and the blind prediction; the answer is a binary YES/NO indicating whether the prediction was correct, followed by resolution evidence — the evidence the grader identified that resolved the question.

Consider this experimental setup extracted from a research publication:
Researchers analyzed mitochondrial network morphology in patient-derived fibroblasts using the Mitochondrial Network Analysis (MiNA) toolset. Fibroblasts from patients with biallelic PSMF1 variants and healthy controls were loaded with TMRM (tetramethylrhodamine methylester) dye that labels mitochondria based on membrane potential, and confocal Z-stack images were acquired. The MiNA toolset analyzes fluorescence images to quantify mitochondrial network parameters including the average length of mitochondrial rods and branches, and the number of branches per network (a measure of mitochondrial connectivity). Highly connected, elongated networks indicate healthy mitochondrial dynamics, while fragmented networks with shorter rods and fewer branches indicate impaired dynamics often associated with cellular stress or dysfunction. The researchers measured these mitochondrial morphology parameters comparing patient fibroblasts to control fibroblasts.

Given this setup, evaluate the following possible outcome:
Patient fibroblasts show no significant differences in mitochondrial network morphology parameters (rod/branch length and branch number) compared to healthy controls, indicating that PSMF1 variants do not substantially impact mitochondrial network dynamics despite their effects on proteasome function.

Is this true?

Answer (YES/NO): NO